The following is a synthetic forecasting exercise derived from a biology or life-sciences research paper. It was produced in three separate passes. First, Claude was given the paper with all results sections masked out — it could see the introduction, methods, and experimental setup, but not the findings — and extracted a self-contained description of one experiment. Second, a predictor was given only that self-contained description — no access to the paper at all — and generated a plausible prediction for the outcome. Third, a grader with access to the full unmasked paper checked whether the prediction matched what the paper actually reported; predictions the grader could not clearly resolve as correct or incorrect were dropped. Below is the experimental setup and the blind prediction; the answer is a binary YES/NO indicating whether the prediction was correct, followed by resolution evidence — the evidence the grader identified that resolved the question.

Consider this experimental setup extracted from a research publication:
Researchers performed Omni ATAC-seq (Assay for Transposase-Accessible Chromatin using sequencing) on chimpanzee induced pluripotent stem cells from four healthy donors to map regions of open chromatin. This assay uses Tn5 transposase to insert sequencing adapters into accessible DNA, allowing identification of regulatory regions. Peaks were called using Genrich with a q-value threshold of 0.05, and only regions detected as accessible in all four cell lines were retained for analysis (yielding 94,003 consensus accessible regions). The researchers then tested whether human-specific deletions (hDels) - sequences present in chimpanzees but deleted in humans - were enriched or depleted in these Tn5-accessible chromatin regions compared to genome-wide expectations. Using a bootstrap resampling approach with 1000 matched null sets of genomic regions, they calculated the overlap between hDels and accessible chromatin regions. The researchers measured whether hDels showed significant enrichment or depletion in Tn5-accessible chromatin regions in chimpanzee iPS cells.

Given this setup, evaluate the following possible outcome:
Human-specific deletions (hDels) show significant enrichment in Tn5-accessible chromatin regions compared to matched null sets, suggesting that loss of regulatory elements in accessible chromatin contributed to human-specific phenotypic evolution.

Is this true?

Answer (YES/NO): NO